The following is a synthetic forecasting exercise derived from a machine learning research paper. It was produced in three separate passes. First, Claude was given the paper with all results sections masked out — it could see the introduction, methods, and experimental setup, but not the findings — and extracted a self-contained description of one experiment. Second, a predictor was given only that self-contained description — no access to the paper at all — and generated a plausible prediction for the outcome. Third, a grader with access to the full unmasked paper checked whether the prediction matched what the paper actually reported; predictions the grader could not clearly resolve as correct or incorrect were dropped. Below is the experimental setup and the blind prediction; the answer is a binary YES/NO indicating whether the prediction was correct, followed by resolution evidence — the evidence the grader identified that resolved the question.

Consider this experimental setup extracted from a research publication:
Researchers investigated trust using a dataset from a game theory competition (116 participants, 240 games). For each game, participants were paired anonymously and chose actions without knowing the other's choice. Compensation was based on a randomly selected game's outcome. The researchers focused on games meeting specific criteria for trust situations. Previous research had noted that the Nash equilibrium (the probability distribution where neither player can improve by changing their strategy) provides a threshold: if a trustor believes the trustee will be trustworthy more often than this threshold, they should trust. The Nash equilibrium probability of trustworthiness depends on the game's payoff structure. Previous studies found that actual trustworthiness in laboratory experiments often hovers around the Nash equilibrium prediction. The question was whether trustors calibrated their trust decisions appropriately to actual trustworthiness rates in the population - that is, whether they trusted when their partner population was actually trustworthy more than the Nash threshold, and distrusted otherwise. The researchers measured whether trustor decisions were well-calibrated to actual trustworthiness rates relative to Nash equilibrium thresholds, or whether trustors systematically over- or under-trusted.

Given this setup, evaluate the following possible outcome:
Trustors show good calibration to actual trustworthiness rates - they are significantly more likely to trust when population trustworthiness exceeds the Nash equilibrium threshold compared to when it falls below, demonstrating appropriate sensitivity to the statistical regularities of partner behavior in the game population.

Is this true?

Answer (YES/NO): NO